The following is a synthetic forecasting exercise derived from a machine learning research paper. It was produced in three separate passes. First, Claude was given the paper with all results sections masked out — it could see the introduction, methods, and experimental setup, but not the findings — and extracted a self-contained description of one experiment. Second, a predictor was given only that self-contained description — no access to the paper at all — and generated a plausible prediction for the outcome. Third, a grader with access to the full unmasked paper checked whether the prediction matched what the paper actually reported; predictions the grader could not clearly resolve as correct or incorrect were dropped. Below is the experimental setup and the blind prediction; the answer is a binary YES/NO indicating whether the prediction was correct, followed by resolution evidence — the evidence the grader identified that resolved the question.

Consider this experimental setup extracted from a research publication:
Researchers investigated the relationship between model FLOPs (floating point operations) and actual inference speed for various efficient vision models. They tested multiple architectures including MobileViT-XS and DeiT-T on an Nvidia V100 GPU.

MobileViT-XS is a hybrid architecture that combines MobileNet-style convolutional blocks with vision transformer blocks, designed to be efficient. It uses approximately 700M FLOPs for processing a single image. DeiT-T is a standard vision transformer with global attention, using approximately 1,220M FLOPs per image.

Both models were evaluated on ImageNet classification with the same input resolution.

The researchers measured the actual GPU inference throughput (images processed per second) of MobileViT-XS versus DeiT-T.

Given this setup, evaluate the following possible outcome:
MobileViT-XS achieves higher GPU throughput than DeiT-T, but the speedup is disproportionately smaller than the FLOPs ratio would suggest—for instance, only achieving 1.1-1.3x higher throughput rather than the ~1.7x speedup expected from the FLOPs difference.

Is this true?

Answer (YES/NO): NO